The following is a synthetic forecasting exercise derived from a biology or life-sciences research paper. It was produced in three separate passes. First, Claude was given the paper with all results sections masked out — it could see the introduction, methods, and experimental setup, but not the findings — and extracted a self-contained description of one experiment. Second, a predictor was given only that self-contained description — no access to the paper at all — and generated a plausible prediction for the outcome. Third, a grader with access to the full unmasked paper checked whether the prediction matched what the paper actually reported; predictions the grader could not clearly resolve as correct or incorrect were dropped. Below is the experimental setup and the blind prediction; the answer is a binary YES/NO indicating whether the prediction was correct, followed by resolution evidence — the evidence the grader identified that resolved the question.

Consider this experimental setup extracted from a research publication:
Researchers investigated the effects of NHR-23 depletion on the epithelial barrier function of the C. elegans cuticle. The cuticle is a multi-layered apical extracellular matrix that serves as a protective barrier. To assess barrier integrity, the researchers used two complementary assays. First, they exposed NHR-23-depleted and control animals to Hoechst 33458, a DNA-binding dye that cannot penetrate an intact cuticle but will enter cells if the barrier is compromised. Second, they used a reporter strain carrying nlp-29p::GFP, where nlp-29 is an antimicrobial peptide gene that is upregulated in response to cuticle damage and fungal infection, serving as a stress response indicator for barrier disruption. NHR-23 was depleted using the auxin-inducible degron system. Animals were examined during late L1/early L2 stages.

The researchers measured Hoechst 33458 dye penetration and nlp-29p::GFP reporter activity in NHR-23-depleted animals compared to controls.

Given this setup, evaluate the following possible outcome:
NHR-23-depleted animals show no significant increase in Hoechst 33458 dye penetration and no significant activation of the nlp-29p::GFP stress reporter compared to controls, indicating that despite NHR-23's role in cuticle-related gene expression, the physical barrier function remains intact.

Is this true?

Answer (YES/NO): NO